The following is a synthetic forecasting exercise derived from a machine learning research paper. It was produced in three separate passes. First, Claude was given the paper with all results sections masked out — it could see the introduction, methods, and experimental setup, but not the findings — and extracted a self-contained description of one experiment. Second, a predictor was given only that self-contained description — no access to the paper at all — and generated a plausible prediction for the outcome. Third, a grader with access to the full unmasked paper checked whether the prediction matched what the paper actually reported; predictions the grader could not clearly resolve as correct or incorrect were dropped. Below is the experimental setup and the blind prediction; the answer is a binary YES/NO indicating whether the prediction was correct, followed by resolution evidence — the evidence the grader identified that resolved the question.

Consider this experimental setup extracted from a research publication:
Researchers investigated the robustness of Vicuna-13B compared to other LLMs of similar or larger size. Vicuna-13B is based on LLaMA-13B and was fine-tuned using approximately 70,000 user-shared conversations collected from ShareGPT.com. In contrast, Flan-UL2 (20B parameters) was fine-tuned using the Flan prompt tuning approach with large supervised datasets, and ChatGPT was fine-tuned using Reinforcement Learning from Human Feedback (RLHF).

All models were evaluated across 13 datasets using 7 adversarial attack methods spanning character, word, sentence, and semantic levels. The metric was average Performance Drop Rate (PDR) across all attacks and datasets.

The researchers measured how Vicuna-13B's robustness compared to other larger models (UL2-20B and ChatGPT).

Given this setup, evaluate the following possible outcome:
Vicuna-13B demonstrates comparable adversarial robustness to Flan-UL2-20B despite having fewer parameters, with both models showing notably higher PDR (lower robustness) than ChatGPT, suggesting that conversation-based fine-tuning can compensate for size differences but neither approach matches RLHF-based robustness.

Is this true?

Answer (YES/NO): NO